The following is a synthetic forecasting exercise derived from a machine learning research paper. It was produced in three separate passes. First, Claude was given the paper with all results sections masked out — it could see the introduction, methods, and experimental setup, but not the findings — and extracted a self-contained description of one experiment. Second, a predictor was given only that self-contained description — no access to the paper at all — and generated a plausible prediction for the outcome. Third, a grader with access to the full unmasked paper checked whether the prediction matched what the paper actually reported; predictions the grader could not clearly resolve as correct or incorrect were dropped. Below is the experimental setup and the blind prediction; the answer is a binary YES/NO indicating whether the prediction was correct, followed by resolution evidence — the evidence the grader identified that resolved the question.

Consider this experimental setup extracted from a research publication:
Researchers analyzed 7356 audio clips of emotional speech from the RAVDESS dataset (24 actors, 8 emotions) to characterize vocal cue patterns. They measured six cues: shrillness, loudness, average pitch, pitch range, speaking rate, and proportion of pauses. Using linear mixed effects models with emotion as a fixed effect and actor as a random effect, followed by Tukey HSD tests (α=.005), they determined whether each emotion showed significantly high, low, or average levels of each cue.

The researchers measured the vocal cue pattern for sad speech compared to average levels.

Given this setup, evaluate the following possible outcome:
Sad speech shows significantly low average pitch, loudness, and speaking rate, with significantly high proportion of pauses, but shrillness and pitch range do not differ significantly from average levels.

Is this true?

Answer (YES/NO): NO